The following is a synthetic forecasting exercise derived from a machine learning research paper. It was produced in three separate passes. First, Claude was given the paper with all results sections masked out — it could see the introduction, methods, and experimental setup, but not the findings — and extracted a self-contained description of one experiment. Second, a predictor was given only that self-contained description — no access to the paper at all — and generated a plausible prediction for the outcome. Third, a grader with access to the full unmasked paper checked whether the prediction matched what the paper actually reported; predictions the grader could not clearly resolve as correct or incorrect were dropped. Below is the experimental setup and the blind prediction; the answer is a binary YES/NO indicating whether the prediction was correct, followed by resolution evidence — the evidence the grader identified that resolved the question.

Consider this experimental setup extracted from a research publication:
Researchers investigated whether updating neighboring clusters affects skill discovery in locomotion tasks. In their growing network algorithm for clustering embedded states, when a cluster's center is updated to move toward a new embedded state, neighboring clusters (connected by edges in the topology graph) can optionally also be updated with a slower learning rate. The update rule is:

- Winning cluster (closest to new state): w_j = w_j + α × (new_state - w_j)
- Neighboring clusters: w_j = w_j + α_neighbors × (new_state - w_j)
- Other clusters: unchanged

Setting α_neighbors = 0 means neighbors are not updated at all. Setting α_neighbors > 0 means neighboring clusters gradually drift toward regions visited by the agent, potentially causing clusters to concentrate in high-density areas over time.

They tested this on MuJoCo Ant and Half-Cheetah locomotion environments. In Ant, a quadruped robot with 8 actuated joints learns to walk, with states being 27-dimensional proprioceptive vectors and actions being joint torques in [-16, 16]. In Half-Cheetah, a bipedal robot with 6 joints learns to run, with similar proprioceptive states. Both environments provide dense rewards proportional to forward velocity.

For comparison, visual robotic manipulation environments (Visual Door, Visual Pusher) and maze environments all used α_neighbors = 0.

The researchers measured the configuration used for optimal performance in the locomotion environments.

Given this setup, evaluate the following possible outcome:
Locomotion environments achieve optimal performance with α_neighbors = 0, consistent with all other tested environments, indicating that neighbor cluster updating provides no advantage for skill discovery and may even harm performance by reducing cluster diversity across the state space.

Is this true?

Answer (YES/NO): NO